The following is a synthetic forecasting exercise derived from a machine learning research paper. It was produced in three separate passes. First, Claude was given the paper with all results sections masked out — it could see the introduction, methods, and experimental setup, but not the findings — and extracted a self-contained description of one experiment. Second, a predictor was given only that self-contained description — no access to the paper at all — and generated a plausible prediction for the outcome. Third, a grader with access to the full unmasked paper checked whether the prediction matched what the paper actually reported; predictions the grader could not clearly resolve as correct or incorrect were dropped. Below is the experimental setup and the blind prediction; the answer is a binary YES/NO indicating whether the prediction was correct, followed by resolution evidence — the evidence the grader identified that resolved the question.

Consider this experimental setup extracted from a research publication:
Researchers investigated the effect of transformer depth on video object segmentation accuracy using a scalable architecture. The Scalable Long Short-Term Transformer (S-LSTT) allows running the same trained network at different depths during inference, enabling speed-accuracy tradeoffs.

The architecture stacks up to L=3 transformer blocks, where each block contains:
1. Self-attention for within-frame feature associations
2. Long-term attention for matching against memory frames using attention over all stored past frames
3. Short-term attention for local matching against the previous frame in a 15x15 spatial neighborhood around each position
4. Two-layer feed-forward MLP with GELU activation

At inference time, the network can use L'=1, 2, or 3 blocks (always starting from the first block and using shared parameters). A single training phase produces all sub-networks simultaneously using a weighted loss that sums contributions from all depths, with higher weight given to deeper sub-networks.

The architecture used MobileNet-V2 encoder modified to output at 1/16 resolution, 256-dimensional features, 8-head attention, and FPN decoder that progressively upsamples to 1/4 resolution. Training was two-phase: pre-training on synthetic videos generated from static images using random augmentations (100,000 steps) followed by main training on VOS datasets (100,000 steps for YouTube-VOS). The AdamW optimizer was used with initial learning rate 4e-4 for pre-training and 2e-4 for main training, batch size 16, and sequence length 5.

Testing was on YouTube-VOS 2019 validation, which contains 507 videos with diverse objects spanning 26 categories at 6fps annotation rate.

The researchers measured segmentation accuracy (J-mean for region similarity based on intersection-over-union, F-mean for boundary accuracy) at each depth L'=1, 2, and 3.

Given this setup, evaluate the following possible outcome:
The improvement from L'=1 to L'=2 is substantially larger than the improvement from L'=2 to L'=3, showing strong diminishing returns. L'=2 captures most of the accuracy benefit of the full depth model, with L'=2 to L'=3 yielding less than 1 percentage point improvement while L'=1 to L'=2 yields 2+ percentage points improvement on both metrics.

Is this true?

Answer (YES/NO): YES